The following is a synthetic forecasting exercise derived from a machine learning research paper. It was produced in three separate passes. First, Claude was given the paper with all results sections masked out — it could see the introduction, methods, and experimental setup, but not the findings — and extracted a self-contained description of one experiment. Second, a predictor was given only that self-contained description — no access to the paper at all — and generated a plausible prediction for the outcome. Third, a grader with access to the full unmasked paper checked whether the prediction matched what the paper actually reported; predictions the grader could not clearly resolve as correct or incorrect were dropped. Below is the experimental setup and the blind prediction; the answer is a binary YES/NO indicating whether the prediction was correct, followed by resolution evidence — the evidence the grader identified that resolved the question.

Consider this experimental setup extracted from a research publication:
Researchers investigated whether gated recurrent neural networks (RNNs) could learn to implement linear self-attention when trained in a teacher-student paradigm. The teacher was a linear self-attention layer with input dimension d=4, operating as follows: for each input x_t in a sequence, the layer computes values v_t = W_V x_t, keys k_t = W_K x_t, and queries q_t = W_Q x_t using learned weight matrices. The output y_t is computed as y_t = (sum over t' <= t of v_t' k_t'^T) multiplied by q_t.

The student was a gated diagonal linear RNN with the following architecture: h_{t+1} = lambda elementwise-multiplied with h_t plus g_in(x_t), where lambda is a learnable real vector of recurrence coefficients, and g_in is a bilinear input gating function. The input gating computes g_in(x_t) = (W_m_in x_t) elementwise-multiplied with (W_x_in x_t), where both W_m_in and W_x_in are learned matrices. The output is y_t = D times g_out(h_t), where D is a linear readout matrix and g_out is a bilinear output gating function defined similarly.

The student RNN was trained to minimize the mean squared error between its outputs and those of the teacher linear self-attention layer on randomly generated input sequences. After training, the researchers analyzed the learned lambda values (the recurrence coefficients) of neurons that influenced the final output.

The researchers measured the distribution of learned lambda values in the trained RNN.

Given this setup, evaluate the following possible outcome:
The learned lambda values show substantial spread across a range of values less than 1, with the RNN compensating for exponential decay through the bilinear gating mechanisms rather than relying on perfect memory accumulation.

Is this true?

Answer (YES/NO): NO